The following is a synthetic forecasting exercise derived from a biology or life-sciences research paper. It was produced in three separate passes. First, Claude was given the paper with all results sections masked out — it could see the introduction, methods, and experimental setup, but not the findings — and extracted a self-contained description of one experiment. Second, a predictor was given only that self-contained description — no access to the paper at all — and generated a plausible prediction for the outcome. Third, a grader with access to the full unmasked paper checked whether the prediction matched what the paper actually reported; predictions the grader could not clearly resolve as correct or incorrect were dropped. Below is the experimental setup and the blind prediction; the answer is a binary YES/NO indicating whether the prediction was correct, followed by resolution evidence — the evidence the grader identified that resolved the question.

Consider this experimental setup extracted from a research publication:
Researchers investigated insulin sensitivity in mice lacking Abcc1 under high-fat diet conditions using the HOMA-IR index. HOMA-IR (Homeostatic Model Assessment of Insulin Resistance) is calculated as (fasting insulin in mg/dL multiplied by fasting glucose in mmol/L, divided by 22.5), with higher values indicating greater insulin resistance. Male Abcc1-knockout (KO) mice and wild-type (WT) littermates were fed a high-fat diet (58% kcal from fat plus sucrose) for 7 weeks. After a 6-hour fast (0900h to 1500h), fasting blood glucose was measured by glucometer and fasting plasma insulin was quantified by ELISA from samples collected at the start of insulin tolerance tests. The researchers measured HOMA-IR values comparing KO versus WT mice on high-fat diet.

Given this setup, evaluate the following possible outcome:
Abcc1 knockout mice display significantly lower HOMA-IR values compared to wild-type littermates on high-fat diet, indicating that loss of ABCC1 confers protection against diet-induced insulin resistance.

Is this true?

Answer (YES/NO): NO